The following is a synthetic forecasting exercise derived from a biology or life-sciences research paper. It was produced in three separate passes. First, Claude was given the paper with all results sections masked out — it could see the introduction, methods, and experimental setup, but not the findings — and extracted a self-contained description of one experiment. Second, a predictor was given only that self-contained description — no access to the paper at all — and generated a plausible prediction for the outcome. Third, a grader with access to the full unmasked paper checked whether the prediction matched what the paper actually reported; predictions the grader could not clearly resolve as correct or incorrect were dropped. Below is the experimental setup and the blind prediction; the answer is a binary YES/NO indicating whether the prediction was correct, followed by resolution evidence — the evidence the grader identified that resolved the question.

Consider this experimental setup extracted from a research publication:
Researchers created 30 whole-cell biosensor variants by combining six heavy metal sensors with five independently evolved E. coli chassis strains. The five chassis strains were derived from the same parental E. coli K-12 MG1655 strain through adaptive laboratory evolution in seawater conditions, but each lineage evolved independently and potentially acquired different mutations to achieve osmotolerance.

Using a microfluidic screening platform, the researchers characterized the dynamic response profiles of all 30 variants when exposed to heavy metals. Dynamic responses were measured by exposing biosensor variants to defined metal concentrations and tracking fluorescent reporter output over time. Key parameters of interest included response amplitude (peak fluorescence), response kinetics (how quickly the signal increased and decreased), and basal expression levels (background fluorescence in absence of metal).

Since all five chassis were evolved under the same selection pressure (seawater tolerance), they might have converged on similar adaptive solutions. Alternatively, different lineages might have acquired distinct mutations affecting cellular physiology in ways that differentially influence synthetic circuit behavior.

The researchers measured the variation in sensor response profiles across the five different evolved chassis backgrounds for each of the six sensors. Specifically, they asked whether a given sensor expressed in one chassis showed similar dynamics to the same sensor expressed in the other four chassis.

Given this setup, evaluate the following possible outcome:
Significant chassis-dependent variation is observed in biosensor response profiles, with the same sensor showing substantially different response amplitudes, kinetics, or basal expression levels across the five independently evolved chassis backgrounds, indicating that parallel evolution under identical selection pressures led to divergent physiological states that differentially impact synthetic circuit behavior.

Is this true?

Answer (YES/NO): YES